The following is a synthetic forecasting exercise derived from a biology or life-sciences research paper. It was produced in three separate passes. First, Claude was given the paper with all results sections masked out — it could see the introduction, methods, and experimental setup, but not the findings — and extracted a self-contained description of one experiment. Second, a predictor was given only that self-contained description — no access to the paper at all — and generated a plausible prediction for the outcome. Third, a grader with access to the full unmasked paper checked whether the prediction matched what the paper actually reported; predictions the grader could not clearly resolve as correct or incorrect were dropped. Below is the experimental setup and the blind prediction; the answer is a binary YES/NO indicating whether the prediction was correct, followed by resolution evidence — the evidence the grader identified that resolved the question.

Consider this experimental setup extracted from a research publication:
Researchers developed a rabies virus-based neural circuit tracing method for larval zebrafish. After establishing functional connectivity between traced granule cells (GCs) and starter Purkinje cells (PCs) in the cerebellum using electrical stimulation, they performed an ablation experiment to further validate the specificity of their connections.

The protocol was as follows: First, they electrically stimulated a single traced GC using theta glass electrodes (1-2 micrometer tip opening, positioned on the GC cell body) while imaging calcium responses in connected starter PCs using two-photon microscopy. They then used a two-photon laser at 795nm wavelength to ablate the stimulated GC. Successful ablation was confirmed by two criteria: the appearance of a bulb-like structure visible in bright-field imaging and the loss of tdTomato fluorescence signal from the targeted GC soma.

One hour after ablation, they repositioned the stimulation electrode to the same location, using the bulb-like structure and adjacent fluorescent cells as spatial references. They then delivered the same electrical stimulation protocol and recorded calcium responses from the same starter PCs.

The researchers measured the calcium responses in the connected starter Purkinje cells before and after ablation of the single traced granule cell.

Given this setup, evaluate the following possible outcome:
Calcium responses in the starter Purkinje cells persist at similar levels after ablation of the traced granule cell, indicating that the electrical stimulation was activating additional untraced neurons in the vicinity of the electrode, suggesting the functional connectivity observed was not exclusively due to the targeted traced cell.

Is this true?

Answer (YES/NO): NO